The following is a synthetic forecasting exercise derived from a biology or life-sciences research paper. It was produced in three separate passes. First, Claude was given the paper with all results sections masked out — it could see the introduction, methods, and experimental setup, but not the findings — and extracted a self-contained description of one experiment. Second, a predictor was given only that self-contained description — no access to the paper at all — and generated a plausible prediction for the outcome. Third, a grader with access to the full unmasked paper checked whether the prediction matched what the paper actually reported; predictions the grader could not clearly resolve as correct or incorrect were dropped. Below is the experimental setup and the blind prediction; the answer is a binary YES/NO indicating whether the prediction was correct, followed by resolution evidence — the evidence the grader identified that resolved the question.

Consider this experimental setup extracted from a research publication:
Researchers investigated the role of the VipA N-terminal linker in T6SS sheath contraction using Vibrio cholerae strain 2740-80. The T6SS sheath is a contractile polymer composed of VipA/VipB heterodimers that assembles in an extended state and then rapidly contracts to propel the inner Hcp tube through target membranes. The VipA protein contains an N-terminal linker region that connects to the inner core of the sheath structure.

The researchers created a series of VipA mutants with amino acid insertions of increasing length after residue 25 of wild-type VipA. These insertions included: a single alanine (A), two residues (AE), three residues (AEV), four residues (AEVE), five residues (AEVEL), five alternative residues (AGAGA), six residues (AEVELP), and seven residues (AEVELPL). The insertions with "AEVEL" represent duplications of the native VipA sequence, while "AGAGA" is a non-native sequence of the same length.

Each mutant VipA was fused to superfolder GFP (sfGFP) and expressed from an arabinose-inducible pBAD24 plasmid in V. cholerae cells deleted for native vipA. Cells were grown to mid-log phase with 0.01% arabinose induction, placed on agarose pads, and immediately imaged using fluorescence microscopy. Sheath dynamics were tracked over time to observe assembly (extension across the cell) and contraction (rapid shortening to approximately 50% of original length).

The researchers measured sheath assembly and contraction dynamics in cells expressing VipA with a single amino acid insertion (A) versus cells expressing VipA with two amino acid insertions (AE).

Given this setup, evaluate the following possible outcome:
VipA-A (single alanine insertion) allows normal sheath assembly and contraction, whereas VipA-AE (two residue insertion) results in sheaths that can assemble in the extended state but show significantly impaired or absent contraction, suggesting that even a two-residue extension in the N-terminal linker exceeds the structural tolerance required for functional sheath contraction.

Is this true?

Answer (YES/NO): YES